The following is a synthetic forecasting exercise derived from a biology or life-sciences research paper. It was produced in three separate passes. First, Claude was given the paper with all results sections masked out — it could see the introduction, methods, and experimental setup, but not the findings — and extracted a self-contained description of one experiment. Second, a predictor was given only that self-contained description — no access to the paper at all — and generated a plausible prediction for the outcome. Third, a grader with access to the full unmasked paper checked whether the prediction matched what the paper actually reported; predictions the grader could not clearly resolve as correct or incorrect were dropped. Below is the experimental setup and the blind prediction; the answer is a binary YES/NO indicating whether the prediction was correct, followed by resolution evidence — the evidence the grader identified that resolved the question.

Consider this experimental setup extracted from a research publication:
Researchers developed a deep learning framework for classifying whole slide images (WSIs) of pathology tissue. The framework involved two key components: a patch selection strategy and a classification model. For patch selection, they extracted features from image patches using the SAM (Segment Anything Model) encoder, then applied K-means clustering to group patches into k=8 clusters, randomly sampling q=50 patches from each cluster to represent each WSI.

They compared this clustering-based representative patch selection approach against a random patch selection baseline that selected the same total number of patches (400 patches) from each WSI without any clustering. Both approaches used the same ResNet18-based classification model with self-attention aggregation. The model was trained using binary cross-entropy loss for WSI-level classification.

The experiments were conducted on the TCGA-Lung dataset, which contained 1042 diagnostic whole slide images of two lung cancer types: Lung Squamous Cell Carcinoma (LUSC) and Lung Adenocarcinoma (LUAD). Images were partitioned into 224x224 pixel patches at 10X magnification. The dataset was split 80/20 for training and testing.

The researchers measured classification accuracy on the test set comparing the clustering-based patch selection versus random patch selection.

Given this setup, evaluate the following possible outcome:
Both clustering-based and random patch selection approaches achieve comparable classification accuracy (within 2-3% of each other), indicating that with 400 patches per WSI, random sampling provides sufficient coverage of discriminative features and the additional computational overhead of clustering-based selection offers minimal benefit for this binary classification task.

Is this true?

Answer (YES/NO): NO